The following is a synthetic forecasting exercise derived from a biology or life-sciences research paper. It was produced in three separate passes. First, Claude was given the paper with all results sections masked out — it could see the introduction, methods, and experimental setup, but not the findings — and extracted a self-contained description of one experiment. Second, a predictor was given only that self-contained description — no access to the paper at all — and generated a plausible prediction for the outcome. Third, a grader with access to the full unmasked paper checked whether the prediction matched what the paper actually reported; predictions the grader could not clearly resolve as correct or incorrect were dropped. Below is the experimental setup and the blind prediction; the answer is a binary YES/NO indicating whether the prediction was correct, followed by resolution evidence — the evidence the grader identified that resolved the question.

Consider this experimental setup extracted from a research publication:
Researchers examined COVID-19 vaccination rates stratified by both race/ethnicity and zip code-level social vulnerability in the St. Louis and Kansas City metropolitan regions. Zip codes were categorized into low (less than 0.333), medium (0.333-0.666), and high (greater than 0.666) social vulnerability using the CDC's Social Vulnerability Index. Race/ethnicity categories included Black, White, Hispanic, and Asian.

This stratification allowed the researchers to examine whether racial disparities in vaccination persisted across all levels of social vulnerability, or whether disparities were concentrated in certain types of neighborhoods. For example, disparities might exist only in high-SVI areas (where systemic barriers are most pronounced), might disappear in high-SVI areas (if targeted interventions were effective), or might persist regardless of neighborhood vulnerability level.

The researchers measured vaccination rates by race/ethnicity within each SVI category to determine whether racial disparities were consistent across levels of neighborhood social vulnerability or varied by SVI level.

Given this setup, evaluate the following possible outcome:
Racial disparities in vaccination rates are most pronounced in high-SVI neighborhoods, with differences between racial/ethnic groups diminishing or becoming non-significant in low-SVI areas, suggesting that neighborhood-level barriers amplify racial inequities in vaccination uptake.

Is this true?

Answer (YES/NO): YES